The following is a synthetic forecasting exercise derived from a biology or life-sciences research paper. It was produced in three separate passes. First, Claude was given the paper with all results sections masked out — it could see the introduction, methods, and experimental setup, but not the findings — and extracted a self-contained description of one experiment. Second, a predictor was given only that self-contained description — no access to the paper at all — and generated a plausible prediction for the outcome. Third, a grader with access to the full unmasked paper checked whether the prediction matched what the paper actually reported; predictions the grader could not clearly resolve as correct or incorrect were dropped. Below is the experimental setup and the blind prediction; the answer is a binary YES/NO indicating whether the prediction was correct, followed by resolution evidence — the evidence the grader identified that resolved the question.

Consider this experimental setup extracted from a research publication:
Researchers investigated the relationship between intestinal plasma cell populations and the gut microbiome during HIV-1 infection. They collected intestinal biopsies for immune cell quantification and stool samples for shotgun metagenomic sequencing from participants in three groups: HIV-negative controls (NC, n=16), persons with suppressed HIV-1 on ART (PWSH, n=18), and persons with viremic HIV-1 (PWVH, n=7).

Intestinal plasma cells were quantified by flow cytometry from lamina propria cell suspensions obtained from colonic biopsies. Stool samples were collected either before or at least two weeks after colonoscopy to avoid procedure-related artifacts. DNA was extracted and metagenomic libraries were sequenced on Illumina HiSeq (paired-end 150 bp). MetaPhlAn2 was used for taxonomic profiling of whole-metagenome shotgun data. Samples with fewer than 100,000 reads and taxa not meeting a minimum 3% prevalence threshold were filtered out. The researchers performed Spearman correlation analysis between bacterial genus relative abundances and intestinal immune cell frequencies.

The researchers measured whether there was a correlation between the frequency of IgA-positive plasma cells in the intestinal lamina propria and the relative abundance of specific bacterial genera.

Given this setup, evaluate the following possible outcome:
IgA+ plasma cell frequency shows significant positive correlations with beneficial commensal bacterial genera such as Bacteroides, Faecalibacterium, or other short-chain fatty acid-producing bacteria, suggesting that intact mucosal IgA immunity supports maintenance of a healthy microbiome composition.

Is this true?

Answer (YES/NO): YES